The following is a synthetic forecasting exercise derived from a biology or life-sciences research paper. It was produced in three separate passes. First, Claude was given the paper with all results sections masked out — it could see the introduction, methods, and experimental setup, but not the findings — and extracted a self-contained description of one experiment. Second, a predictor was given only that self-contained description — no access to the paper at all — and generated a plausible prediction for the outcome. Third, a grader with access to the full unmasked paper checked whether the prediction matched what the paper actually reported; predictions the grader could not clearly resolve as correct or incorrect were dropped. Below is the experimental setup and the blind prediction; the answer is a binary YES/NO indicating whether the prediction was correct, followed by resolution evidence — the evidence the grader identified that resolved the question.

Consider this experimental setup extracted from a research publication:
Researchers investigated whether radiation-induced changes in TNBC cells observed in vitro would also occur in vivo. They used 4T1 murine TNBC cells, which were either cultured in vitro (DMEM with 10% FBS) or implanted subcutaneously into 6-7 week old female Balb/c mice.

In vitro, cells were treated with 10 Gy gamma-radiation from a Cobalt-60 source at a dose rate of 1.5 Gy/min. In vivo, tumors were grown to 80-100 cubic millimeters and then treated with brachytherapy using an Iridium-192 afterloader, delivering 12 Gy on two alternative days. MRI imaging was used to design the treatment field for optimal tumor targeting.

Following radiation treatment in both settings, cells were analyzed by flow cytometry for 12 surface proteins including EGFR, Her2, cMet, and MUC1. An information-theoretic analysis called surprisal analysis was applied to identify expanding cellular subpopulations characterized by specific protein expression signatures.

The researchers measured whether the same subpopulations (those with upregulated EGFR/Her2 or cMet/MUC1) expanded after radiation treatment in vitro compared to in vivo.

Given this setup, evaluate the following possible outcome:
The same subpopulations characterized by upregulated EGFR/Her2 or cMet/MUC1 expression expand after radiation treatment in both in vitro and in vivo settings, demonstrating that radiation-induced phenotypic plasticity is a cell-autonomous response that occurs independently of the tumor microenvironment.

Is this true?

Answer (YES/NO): NO